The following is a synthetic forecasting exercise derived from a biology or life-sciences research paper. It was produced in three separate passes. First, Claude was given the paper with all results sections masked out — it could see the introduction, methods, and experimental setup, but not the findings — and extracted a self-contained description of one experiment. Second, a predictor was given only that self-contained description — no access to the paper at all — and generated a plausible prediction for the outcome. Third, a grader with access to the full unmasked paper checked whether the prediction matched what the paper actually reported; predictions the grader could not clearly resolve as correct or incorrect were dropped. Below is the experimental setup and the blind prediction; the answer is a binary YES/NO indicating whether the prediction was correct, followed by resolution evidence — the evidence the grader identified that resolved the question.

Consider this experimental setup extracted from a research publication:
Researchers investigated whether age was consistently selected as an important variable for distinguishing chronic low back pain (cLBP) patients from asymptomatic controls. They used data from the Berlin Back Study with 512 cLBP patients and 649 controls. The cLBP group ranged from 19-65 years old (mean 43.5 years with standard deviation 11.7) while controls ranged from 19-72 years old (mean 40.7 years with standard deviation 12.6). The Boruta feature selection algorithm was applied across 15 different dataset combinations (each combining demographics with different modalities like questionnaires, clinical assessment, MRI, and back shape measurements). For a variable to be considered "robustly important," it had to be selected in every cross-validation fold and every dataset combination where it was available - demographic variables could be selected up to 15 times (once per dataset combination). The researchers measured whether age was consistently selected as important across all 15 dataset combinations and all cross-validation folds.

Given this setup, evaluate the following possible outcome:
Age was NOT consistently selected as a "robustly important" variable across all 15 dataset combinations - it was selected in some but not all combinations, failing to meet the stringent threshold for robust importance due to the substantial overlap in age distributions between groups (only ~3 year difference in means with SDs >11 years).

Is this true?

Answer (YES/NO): YES